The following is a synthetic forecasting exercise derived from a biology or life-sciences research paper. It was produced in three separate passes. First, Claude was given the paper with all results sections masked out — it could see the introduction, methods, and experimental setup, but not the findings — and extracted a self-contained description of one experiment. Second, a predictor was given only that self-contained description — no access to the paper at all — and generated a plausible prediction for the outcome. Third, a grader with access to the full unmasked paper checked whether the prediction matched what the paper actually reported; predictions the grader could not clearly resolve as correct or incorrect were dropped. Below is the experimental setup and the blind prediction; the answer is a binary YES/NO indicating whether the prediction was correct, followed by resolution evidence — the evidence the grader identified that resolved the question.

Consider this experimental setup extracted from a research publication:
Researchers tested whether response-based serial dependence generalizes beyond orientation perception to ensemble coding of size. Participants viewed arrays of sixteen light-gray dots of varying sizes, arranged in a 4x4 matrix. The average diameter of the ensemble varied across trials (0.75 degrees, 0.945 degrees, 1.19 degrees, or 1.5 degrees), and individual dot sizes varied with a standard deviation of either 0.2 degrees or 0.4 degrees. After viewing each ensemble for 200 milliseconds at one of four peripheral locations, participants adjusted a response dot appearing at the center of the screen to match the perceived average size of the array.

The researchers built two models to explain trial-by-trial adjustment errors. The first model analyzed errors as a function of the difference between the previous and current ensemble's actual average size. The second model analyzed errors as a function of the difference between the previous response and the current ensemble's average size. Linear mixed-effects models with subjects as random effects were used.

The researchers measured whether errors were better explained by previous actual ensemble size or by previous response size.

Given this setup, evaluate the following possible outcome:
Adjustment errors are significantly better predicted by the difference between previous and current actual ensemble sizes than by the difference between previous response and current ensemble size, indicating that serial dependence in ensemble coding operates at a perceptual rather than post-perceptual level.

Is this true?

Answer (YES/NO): NO